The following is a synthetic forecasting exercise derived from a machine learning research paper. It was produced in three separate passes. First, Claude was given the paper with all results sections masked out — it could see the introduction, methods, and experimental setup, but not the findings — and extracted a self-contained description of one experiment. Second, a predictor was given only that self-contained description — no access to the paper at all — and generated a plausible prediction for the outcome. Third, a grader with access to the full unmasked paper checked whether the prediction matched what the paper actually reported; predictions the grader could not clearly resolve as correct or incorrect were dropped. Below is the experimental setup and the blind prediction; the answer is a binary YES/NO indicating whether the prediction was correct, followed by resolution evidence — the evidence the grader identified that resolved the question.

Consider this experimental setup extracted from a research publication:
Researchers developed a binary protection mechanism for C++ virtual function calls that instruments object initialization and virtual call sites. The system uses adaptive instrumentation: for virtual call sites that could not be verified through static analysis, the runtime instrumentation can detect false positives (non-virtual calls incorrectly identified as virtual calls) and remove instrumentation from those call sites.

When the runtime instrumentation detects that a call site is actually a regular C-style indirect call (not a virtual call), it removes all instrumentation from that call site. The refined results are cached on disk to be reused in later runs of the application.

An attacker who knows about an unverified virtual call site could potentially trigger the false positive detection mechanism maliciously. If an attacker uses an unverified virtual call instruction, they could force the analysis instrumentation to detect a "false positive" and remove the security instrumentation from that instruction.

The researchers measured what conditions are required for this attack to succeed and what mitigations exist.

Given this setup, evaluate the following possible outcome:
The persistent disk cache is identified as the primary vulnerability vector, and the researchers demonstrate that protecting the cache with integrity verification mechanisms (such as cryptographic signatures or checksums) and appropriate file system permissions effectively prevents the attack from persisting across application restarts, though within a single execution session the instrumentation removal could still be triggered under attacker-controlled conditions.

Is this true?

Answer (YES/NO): NO